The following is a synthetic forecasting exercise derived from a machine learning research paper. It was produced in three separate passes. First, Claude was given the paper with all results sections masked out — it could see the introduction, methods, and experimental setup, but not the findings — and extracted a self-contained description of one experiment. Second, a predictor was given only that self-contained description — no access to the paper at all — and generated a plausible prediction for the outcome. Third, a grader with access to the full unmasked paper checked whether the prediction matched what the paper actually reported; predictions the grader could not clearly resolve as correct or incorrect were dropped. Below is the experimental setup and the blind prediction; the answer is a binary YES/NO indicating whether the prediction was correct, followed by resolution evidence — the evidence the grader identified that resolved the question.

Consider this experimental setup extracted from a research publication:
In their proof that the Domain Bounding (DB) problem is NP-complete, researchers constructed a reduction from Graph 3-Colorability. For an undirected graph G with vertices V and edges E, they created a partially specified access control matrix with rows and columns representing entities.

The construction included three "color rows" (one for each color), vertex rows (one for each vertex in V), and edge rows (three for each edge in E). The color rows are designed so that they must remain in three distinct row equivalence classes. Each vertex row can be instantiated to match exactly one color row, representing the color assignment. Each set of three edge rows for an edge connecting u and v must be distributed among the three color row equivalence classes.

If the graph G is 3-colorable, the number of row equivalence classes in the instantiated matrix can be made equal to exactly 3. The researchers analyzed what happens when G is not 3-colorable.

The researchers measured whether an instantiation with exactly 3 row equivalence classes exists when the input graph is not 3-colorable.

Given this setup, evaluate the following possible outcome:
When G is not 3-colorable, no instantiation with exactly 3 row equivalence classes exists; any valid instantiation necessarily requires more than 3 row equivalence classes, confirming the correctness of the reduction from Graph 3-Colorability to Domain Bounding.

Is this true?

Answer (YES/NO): YES